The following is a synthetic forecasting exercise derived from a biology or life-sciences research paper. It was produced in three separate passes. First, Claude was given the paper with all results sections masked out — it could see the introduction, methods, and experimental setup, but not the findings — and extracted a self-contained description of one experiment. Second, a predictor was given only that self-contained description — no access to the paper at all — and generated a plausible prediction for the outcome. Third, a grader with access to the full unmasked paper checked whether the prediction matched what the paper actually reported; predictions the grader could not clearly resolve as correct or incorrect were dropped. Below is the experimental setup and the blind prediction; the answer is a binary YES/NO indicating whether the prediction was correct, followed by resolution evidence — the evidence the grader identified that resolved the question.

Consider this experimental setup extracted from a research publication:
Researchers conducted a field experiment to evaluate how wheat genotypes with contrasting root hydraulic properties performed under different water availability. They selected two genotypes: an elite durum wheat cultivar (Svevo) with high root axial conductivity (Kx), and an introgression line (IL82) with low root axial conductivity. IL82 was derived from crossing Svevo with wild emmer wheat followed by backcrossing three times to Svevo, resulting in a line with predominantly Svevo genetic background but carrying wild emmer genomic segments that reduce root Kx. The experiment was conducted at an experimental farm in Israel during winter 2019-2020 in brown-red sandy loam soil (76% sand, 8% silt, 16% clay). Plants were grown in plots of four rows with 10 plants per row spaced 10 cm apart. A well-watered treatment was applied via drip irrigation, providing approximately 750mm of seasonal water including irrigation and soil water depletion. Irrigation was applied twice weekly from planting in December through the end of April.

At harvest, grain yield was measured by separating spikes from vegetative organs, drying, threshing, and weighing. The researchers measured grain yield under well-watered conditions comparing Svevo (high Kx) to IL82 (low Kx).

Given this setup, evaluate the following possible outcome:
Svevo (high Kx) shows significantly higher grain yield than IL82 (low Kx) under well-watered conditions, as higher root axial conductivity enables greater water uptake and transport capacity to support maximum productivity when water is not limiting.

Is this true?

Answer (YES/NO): YES